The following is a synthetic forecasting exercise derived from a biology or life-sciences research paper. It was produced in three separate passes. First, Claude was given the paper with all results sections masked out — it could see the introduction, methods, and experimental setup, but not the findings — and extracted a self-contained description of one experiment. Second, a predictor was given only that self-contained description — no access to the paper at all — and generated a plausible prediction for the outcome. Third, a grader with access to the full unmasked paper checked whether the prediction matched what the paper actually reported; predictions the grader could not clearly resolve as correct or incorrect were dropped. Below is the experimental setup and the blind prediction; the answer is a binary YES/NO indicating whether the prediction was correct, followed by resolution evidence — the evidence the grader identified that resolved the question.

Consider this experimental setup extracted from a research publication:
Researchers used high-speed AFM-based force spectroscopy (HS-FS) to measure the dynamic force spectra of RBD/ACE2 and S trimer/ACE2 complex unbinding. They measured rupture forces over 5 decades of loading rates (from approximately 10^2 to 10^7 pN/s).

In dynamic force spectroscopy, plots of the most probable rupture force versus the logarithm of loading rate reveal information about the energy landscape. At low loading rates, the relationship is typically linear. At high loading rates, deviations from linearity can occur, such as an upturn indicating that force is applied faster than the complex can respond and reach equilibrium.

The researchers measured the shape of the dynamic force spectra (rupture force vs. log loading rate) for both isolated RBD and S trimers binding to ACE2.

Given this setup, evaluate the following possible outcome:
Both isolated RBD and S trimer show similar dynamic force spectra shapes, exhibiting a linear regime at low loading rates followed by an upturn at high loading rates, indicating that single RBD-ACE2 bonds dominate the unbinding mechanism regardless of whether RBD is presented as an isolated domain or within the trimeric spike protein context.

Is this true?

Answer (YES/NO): YES